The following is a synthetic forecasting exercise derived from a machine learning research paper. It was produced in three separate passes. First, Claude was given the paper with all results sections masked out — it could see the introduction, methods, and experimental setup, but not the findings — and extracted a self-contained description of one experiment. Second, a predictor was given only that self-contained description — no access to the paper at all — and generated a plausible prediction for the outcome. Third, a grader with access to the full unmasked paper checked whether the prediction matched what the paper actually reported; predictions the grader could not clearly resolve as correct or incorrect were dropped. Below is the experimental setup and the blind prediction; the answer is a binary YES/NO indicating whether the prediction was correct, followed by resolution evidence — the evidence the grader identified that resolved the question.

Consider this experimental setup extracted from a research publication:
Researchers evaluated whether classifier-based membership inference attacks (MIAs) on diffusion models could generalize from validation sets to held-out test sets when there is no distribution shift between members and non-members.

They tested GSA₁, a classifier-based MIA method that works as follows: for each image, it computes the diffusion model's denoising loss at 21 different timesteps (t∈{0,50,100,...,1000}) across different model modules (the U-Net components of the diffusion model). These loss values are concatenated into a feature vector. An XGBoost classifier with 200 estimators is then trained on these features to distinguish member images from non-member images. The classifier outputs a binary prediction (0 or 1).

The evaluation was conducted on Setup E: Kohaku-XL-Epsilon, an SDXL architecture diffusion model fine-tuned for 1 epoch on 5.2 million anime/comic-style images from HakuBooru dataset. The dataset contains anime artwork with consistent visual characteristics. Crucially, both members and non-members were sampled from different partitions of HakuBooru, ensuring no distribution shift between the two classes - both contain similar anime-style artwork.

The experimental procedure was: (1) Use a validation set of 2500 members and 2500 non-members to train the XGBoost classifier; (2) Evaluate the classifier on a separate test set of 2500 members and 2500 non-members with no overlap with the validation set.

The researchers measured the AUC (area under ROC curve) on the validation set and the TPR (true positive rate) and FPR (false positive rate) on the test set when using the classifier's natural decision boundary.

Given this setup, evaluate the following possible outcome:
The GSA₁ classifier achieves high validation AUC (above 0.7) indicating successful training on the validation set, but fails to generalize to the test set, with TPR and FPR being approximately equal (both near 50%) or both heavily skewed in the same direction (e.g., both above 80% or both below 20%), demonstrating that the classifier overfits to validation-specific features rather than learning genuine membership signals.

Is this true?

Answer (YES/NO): NO